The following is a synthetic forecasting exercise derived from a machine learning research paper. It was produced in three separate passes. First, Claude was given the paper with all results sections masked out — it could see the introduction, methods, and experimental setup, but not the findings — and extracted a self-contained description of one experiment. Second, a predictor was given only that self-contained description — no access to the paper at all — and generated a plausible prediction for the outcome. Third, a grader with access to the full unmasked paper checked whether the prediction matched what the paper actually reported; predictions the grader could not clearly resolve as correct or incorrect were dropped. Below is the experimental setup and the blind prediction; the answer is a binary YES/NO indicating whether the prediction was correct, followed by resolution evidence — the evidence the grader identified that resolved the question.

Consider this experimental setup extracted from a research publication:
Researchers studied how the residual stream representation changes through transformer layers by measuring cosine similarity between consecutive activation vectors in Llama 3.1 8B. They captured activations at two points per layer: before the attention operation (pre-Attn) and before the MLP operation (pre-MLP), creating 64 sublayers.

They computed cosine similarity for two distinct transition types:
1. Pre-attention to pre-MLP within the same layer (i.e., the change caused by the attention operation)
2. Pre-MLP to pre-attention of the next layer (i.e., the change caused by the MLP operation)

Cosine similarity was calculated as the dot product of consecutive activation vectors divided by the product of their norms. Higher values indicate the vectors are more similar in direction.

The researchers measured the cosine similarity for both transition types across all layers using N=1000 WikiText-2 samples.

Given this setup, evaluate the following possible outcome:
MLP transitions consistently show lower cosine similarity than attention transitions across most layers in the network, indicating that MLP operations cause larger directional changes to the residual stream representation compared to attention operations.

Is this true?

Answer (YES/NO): YES